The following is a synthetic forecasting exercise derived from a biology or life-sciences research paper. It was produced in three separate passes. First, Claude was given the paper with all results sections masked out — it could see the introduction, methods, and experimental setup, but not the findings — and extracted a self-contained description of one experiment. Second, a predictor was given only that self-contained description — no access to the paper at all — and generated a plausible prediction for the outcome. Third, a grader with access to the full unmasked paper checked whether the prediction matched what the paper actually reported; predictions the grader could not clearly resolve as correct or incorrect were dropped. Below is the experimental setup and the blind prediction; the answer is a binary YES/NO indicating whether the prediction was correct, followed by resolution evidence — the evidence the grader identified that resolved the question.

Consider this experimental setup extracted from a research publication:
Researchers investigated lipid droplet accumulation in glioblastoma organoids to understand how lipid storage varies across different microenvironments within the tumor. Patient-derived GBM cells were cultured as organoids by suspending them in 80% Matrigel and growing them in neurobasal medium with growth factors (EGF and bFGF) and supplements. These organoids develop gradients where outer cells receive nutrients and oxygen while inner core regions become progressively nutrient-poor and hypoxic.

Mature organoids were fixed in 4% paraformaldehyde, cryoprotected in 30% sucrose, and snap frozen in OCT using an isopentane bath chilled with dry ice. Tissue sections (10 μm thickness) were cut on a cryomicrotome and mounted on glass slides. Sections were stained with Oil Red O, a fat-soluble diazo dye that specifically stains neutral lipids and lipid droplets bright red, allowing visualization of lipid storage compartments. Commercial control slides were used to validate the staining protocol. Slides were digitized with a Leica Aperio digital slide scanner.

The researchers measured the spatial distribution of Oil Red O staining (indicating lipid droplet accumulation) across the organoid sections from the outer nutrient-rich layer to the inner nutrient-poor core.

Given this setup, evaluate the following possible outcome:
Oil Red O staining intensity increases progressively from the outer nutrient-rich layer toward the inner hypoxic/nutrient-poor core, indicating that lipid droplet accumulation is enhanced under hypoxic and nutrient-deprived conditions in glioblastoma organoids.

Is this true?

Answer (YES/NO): YES